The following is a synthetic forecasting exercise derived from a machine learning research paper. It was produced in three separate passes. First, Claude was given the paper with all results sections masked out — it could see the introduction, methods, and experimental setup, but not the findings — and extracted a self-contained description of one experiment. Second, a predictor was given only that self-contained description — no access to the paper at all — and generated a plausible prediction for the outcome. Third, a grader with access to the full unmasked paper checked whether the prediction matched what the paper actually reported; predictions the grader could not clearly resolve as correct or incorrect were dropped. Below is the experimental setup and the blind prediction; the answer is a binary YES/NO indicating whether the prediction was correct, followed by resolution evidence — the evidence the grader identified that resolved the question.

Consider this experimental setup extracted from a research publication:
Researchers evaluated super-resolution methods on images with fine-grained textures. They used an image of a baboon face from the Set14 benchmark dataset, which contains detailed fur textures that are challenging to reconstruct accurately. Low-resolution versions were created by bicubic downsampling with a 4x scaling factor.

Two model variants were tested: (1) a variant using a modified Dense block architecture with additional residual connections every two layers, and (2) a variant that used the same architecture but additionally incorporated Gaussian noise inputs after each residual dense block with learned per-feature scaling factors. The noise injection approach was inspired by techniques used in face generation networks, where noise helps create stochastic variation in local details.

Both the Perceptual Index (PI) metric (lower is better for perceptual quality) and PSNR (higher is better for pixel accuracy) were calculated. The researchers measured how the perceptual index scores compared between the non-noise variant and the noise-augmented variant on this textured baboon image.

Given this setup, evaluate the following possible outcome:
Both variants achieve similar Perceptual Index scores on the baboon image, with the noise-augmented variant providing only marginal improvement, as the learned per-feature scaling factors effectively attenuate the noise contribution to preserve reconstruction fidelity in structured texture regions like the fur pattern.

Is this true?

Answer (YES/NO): NO